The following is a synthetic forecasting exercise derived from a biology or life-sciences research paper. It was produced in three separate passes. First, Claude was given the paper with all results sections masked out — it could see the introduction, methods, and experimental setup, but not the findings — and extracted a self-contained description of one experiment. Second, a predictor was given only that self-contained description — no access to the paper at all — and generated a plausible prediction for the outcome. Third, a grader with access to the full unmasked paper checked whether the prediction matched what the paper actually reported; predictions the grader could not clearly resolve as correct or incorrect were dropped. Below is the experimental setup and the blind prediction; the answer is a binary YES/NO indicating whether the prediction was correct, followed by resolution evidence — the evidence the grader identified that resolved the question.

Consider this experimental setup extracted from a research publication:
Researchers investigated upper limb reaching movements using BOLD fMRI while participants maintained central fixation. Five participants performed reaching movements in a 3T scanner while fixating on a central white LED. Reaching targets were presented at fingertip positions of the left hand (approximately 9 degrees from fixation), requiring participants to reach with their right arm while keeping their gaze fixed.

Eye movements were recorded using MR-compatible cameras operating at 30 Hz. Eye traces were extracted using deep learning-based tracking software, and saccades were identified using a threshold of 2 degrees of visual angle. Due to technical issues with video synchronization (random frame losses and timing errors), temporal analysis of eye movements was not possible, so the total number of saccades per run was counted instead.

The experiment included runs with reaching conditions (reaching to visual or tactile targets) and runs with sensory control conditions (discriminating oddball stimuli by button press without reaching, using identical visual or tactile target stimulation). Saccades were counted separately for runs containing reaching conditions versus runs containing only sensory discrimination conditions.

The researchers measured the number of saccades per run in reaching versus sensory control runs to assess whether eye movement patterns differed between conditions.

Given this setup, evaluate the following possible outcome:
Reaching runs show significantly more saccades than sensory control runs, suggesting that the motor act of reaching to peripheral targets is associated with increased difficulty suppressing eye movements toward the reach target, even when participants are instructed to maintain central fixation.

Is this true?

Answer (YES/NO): NO